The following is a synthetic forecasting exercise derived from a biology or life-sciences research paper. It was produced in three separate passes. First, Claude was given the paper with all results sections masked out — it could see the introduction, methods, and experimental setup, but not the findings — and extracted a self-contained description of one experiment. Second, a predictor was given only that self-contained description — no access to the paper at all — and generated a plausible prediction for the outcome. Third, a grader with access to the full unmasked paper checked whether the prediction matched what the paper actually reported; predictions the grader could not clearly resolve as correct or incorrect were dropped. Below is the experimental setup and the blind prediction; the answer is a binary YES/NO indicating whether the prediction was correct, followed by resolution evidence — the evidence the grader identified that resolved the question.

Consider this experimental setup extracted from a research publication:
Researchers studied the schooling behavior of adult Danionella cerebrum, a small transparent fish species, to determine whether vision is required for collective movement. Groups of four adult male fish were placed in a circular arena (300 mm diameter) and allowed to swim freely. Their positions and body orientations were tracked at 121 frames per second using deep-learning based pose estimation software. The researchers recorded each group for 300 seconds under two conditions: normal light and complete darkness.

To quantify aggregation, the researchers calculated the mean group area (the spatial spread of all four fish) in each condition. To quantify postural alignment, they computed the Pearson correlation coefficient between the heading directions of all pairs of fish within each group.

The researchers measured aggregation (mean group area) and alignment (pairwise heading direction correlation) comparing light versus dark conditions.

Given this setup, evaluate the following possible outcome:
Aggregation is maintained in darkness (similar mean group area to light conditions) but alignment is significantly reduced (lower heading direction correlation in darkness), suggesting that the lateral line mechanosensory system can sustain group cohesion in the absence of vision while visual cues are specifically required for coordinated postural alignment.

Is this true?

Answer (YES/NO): NO